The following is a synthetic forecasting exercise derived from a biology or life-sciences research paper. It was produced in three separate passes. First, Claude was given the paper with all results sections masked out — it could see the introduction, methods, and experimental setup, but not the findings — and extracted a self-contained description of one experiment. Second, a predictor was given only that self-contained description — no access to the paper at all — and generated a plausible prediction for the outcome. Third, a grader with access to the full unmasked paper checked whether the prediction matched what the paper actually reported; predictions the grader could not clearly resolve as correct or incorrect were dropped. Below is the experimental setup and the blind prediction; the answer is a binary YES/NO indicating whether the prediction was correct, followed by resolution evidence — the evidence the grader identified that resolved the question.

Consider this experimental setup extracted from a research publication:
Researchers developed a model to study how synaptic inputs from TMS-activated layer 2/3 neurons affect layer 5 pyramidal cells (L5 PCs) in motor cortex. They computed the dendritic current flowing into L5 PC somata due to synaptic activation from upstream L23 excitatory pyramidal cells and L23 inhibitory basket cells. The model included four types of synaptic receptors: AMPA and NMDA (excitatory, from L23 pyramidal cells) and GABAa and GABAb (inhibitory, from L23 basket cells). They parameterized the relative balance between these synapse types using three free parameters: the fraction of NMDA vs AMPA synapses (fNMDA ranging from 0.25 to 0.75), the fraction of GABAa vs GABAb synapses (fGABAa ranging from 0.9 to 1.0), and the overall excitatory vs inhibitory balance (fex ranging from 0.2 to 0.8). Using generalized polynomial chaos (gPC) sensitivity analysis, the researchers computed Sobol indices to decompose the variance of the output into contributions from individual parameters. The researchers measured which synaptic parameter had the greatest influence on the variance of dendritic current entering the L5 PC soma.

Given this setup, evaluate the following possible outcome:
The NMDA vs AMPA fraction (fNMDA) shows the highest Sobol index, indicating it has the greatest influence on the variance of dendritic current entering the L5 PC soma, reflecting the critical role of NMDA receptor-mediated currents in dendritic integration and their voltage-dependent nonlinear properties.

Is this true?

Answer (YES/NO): NO